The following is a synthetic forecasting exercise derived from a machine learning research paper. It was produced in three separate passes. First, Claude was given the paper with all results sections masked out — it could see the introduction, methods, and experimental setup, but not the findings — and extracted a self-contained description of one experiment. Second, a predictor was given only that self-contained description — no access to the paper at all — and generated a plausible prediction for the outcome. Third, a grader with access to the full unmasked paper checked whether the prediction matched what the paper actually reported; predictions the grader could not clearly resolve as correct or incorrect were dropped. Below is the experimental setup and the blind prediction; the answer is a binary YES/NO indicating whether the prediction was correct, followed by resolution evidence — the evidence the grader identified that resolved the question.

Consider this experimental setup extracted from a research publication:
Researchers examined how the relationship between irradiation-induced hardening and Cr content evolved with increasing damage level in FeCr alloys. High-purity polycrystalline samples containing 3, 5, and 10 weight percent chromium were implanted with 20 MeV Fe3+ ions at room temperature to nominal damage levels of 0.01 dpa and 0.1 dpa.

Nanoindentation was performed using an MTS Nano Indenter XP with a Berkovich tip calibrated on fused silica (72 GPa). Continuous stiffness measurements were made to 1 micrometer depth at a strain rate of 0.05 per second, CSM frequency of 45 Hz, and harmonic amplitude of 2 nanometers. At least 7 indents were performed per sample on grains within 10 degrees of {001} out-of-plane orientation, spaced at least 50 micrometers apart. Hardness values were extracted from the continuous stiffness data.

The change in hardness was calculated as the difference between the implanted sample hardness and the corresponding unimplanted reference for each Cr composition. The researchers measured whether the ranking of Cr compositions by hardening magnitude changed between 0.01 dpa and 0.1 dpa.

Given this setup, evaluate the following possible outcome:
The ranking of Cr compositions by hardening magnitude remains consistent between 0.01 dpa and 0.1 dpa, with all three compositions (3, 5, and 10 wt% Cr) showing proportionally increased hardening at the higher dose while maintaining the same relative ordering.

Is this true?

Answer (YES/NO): NO